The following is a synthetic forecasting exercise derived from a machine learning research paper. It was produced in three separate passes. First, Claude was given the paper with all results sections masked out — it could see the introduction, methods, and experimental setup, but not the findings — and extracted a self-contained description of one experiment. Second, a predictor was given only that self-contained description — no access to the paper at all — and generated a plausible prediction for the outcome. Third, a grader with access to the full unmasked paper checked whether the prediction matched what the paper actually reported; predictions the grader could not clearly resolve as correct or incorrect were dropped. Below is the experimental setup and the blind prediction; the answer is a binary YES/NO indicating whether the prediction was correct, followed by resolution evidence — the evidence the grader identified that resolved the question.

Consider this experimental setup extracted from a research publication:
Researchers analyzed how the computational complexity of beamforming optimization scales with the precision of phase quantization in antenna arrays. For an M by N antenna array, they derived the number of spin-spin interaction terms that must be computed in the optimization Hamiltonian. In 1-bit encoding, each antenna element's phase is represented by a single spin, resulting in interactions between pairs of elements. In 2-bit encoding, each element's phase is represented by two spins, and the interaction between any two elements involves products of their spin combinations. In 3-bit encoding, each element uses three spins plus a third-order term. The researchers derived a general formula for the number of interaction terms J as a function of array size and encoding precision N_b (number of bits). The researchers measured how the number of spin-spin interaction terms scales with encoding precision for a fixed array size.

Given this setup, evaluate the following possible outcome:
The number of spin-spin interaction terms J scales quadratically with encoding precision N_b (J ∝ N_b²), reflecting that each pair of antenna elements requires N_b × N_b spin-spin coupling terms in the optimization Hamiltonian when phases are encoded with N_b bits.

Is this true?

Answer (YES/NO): NO